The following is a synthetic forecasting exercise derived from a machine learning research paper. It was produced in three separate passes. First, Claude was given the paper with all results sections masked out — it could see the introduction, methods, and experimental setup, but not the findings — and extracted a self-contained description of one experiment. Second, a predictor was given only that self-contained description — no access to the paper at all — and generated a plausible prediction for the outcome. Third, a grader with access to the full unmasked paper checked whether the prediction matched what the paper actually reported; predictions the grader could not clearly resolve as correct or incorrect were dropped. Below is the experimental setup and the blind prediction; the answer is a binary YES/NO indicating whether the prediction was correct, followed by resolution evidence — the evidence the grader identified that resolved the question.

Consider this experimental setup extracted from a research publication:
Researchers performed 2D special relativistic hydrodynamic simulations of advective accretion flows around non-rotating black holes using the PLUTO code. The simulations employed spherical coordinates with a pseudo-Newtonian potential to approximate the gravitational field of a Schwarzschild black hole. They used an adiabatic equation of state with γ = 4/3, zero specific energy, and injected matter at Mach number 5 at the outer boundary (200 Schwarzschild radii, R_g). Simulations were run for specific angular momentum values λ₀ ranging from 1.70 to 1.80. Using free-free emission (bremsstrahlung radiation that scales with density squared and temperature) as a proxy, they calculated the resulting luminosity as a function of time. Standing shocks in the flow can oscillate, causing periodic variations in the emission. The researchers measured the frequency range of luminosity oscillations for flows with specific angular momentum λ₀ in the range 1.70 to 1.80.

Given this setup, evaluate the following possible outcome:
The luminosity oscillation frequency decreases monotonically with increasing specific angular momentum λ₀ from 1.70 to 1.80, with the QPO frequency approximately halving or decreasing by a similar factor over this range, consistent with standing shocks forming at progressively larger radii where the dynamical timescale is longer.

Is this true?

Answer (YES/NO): NO